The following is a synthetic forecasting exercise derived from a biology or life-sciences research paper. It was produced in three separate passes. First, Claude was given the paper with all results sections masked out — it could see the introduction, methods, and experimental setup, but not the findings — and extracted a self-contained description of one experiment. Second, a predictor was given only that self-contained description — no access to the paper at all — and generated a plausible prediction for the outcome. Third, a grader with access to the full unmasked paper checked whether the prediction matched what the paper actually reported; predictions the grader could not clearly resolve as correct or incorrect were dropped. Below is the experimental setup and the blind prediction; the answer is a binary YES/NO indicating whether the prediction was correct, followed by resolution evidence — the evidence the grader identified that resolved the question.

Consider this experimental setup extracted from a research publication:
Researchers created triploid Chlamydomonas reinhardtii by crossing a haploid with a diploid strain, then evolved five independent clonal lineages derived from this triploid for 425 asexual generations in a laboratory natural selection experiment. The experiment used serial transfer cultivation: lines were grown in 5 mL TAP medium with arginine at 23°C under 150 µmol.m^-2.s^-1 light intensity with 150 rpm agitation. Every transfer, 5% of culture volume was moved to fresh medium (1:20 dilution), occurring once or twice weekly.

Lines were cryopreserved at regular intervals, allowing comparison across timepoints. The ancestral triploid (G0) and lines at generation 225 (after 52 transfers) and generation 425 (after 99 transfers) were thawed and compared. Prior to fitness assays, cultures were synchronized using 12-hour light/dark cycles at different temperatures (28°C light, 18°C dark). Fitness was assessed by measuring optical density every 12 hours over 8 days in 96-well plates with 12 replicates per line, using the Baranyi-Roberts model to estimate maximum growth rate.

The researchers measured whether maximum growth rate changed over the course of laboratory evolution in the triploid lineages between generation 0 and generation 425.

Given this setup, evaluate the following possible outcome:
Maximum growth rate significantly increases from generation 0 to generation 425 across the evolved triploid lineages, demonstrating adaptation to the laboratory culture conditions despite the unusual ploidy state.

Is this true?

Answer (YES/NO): NO